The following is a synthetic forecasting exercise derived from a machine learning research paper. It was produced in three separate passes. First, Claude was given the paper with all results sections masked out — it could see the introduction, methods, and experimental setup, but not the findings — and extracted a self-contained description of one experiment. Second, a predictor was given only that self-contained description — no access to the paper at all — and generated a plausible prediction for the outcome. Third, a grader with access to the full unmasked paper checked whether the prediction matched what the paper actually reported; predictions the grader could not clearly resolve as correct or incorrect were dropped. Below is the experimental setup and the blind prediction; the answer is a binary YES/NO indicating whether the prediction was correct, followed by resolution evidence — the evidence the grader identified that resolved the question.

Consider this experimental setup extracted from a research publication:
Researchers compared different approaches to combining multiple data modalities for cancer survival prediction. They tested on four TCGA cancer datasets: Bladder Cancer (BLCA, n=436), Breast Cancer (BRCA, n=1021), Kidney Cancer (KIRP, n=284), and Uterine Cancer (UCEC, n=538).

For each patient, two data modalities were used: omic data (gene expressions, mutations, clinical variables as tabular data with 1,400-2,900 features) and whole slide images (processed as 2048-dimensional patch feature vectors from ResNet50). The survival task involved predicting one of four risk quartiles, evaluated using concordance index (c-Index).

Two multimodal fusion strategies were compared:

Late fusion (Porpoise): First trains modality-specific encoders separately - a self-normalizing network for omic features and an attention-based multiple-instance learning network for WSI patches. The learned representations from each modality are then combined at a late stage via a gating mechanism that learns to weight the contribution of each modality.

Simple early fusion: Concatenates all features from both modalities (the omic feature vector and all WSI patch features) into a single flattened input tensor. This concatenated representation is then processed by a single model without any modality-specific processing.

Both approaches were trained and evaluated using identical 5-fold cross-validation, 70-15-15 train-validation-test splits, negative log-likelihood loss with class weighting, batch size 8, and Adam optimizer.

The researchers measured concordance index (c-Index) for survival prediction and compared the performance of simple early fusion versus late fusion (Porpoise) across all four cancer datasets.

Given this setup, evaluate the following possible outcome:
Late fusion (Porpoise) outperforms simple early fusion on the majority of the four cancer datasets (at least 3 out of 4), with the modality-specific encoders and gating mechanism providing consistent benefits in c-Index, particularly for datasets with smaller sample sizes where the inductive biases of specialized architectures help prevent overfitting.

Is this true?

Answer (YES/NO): NO